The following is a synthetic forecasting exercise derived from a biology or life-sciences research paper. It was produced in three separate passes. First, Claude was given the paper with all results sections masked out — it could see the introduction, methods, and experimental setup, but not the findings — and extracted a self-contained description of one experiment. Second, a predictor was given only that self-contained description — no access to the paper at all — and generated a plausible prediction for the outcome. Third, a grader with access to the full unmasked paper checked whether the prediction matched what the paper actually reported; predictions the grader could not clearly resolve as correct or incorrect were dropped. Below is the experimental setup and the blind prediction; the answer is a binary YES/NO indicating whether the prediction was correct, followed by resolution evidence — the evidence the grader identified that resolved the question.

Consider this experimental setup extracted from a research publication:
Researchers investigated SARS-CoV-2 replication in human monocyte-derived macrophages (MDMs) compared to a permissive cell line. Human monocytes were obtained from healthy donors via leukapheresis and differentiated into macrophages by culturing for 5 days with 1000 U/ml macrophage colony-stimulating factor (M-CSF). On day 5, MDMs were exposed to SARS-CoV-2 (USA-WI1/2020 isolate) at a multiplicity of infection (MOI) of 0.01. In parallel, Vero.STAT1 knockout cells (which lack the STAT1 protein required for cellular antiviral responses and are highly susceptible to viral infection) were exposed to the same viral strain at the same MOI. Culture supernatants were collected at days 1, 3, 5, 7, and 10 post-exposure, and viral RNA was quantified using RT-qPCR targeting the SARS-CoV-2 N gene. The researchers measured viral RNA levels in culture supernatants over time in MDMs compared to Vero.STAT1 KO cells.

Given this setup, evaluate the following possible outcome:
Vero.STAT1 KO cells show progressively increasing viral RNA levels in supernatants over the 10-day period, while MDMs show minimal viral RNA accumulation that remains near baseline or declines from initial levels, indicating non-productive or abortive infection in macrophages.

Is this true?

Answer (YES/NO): YES